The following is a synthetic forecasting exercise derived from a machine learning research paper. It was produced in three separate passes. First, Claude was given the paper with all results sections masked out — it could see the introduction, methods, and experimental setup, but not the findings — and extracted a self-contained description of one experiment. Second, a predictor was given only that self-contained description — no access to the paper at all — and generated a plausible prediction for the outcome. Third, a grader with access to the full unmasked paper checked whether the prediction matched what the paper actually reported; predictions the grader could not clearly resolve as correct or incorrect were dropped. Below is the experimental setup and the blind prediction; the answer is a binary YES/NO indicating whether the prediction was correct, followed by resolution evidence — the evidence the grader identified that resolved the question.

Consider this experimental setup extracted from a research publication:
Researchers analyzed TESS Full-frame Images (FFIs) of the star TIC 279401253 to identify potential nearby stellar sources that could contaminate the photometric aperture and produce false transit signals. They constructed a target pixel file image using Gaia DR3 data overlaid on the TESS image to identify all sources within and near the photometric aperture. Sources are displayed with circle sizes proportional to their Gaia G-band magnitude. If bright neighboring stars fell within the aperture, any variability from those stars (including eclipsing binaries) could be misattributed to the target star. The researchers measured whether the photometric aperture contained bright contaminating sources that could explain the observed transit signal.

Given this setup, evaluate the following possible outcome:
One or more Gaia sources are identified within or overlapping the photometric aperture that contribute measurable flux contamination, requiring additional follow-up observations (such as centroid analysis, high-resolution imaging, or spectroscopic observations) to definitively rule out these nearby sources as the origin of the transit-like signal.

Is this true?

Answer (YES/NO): NO